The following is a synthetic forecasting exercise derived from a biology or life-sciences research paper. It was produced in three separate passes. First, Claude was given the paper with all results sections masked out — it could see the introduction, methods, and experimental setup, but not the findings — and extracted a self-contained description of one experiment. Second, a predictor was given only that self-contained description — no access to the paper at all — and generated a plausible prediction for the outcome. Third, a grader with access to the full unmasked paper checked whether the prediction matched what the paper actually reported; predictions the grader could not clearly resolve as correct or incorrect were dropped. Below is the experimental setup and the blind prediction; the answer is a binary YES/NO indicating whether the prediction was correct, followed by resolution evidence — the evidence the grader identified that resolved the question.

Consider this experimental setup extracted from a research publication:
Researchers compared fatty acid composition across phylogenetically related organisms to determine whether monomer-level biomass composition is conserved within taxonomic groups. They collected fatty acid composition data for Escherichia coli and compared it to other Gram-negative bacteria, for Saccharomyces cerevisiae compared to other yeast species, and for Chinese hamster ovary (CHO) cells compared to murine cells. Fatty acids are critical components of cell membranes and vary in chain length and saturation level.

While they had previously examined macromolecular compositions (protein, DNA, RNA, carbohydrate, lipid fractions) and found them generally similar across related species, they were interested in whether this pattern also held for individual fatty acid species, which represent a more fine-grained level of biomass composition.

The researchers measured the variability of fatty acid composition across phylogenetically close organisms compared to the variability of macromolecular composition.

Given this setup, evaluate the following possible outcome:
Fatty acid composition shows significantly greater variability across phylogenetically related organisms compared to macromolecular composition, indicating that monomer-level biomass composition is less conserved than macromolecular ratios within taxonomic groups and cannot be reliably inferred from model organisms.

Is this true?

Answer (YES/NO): YES